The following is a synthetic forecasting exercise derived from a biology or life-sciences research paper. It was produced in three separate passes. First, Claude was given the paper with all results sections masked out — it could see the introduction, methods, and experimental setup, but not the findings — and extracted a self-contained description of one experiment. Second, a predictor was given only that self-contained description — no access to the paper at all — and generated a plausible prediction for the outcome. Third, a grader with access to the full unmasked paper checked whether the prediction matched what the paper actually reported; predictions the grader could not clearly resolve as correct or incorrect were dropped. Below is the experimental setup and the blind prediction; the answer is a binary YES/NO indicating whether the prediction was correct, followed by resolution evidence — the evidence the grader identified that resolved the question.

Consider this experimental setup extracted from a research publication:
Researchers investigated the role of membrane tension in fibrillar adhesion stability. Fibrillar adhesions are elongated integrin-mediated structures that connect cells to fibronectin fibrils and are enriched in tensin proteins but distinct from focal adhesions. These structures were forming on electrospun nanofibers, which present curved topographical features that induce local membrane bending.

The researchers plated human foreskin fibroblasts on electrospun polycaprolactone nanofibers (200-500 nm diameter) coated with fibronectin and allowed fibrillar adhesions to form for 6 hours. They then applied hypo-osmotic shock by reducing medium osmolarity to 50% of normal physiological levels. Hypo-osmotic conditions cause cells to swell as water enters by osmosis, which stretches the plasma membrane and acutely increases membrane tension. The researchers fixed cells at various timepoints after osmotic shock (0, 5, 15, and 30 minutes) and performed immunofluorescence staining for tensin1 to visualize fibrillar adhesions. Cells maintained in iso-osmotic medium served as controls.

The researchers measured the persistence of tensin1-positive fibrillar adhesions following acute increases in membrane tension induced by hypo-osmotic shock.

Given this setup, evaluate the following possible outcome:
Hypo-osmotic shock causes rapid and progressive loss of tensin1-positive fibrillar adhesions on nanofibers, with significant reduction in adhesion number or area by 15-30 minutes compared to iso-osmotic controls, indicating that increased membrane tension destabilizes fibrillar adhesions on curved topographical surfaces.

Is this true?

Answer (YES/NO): YES